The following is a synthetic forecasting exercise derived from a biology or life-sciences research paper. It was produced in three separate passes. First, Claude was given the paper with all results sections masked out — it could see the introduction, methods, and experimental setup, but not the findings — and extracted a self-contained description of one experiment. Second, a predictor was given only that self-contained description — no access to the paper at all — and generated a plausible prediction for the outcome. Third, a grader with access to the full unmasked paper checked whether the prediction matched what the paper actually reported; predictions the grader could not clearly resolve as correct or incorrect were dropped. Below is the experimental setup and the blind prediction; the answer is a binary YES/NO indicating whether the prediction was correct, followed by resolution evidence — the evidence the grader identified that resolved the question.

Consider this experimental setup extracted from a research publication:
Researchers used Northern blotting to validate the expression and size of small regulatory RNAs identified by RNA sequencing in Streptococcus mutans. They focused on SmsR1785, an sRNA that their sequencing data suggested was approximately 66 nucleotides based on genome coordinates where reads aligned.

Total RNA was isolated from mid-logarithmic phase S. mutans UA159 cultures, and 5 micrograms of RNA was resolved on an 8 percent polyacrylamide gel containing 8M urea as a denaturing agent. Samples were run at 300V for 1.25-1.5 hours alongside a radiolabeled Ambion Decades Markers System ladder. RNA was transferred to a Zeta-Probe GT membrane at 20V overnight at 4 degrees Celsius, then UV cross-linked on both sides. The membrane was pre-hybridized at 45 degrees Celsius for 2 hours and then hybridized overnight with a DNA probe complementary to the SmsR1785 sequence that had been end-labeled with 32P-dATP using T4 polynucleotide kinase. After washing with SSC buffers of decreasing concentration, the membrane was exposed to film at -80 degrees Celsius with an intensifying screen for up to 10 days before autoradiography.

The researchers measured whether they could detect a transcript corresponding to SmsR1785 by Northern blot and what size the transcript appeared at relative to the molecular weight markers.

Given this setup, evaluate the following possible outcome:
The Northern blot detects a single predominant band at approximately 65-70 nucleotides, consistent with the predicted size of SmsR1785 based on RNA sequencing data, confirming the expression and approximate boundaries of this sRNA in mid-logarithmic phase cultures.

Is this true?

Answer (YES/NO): NO